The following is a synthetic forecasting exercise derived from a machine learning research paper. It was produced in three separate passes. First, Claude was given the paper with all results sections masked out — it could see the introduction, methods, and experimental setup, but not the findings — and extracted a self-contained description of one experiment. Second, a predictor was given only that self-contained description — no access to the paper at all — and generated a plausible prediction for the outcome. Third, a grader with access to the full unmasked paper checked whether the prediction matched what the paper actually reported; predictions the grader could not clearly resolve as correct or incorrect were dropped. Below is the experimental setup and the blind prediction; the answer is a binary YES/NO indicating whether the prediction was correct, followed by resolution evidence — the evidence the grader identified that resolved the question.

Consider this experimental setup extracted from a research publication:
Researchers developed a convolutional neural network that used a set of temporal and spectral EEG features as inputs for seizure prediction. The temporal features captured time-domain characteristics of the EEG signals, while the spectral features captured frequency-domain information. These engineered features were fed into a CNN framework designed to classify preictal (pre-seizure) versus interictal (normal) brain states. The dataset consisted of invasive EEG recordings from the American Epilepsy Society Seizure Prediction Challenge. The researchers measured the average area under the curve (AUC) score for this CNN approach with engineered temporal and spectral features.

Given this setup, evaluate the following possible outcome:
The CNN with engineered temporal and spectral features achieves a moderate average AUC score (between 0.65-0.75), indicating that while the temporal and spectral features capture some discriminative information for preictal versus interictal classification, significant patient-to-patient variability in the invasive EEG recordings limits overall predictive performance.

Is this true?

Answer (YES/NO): NO